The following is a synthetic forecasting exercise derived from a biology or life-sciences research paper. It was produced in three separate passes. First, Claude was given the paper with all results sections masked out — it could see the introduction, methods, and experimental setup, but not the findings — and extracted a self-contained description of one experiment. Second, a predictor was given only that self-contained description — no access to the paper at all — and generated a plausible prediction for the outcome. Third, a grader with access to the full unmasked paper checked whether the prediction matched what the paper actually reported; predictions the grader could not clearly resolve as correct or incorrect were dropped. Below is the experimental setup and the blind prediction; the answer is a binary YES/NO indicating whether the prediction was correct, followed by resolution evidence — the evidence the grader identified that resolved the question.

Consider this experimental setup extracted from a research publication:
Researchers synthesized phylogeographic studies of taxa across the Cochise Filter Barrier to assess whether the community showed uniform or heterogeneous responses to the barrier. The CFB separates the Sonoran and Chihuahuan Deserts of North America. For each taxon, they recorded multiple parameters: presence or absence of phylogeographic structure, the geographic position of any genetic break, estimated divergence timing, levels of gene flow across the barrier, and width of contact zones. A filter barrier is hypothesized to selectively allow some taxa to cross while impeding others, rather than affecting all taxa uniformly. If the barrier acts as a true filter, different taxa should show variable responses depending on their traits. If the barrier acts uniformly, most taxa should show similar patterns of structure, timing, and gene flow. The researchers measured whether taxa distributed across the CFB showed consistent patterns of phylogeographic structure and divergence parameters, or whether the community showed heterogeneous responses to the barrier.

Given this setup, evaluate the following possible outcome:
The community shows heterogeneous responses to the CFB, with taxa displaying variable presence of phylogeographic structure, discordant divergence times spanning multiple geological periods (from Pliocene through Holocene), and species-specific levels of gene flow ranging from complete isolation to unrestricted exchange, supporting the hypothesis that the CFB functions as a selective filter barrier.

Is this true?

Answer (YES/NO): YES